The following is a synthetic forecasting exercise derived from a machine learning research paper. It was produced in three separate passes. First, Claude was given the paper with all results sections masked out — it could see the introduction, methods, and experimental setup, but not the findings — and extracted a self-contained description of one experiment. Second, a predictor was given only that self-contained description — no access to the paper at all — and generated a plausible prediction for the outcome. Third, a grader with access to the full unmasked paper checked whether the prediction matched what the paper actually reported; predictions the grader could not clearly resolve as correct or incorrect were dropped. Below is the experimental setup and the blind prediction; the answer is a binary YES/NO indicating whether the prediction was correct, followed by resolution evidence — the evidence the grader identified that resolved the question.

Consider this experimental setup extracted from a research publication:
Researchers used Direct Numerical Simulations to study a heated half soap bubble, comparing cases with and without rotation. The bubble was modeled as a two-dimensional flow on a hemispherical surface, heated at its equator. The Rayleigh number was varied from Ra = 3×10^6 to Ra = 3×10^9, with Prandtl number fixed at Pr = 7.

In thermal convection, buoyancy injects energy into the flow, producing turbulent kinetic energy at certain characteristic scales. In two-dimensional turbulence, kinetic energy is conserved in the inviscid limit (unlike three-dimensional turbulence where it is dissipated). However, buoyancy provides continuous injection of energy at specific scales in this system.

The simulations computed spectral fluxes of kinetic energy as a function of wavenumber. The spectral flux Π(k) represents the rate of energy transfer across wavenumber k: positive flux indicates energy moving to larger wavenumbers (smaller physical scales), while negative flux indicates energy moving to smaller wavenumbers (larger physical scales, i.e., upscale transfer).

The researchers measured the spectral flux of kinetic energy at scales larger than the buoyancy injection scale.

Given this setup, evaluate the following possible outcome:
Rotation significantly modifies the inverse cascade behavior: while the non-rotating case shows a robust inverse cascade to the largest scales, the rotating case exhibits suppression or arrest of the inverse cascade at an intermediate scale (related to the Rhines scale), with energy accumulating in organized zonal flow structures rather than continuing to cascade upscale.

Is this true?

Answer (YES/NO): NO